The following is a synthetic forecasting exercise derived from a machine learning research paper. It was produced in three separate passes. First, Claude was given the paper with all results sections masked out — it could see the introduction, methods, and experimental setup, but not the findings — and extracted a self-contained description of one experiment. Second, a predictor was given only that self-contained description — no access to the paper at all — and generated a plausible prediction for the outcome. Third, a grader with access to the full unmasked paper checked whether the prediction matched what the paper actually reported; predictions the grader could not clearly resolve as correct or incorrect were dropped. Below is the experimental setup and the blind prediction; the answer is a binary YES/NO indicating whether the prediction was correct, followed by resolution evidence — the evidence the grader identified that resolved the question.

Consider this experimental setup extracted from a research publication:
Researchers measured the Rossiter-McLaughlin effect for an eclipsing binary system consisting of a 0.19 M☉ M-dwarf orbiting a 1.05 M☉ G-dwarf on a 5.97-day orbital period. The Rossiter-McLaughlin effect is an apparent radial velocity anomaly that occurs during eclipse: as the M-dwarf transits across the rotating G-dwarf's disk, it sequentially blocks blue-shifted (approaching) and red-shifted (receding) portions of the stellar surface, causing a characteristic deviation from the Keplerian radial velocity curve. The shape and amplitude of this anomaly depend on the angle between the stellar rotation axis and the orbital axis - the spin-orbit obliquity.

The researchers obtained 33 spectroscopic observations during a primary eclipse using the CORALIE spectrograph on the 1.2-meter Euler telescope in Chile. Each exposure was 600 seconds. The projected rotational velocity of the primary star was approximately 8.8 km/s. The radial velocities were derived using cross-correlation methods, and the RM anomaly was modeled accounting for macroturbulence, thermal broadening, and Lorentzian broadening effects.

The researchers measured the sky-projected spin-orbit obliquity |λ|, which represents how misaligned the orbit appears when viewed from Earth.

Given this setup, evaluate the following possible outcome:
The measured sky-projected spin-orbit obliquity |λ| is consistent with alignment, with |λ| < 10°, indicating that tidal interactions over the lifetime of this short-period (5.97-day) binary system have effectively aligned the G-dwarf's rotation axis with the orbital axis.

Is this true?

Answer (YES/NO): YES